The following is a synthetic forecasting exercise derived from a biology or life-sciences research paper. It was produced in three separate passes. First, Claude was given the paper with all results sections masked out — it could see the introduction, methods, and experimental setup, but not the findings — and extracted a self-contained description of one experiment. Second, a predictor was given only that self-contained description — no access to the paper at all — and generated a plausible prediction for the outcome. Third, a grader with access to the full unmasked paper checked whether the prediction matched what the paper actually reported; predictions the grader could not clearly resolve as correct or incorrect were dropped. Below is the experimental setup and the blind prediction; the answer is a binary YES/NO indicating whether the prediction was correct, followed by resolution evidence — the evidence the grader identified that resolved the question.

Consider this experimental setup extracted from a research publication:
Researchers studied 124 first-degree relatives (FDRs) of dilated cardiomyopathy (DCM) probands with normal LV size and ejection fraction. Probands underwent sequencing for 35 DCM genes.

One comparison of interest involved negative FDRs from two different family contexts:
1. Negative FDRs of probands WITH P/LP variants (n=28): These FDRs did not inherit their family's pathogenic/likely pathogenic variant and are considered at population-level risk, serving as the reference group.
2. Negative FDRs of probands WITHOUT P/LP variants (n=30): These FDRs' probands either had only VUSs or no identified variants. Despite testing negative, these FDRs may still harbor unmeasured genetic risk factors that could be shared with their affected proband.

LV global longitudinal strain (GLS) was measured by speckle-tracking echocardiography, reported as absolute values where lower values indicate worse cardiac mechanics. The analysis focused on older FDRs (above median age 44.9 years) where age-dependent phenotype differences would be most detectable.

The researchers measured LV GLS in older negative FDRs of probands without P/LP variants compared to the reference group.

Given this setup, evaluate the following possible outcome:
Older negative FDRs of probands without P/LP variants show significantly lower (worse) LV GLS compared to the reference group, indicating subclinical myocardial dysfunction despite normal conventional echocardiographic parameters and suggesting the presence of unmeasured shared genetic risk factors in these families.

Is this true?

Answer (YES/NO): NO